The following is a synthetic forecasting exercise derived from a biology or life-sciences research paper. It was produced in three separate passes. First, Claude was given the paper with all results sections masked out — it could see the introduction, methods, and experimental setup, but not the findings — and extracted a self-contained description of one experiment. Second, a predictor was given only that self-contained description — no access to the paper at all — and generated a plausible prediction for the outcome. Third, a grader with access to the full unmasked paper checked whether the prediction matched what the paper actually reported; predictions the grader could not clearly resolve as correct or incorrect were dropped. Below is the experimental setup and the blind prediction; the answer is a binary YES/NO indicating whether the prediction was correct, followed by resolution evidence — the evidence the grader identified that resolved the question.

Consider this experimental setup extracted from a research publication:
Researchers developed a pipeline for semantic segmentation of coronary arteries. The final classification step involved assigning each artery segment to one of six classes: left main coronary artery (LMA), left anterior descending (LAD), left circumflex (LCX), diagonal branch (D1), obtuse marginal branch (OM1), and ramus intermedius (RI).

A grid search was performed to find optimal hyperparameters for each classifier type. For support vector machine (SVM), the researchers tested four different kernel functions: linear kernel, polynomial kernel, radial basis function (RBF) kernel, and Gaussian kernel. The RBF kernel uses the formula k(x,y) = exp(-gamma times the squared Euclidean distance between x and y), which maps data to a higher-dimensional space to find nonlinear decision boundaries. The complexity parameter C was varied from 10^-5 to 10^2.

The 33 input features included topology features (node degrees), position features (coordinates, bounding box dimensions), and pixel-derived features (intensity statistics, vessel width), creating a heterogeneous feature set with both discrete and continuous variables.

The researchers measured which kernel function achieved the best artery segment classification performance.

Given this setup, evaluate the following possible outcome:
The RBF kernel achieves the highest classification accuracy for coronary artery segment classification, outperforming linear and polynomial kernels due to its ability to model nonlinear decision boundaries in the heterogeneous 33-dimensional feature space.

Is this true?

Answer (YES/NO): YES